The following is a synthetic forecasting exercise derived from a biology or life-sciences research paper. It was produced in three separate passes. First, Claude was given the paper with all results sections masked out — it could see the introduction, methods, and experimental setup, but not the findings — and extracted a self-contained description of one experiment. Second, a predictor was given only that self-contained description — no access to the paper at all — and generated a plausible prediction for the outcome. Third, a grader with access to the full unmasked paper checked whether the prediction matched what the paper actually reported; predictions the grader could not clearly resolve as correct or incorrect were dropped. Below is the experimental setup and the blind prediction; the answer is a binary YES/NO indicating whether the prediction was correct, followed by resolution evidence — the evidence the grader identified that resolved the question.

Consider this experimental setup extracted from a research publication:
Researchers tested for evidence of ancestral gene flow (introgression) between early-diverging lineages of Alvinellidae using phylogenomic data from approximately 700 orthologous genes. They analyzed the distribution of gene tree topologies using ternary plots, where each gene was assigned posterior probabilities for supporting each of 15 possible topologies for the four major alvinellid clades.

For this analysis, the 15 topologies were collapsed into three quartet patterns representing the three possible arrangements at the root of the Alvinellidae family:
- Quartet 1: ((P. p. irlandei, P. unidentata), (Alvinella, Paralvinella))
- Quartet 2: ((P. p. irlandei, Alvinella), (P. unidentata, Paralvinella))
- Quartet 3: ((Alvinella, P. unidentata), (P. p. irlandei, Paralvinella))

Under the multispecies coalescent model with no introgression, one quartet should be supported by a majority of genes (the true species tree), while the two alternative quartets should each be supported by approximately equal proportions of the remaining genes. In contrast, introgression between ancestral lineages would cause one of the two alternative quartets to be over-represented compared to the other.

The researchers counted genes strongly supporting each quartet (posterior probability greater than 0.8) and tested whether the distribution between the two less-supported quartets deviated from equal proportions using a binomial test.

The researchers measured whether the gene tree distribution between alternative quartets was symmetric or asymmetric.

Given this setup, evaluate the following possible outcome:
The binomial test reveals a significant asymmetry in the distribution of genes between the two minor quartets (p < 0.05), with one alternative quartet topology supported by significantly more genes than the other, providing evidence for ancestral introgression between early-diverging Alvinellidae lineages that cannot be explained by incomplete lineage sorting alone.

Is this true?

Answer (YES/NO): YES